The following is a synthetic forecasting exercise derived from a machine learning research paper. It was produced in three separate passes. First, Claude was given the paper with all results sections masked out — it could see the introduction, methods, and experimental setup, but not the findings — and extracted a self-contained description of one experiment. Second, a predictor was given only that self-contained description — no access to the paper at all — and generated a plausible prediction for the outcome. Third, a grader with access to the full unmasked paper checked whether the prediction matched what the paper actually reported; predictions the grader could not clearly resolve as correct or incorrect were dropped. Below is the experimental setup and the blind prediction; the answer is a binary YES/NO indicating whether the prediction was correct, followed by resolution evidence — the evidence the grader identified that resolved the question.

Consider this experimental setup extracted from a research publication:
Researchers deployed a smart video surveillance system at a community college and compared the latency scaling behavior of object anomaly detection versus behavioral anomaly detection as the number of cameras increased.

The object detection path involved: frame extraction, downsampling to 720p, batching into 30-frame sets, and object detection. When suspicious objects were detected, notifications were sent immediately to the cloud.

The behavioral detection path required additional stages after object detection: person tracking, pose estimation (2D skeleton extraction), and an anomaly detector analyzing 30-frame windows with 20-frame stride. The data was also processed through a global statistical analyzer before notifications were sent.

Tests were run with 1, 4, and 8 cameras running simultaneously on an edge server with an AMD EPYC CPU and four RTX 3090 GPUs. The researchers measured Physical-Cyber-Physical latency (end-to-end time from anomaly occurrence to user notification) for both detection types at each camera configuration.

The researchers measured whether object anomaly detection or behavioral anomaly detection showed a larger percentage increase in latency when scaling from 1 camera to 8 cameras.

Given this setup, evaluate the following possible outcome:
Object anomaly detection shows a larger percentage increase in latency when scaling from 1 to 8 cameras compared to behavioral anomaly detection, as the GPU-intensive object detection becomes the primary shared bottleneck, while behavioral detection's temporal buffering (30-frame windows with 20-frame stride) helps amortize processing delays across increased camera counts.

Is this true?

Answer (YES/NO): NO